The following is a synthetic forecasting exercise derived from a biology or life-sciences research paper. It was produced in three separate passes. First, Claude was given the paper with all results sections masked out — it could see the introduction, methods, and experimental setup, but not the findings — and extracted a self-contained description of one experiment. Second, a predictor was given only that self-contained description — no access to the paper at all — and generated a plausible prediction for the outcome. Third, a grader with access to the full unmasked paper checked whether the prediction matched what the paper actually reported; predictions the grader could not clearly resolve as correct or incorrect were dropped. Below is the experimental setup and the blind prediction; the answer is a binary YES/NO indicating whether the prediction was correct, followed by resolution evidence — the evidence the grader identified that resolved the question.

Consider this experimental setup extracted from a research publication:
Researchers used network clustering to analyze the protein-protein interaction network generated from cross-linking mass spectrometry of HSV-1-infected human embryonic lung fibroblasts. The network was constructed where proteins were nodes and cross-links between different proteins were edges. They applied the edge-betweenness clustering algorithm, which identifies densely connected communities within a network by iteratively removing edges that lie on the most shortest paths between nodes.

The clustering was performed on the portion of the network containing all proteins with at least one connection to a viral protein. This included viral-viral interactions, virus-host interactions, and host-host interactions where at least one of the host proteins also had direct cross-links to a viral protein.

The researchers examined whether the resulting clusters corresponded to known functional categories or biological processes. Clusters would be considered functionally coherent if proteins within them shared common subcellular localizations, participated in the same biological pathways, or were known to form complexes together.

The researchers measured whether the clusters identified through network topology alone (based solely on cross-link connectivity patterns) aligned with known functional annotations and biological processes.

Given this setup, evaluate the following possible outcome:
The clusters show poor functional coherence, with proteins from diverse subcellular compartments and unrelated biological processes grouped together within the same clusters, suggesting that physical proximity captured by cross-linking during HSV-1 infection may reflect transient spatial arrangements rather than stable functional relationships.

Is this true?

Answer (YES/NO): NO